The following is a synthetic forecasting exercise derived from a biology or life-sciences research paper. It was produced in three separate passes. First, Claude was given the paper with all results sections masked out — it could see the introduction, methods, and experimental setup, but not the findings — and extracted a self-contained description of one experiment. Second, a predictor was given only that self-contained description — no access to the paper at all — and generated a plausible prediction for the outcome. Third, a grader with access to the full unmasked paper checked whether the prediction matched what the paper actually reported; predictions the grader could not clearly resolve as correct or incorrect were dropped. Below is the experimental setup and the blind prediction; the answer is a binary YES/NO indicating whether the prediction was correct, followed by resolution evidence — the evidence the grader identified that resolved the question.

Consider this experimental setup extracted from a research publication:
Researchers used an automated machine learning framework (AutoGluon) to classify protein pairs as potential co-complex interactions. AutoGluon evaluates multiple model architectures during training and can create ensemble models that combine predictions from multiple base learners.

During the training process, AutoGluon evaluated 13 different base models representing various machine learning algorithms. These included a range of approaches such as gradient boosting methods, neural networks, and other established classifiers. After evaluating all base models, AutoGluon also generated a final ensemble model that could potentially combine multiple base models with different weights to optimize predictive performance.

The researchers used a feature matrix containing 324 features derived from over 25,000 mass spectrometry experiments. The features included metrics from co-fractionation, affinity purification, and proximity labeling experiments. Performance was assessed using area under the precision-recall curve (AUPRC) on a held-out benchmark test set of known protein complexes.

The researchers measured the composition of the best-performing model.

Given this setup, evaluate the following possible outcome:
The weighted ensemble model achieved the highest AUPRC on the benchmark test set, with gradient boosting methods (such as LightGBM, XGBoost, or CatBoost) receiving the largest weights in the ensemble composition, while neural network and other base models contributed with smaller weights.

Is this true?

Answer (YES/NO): NO